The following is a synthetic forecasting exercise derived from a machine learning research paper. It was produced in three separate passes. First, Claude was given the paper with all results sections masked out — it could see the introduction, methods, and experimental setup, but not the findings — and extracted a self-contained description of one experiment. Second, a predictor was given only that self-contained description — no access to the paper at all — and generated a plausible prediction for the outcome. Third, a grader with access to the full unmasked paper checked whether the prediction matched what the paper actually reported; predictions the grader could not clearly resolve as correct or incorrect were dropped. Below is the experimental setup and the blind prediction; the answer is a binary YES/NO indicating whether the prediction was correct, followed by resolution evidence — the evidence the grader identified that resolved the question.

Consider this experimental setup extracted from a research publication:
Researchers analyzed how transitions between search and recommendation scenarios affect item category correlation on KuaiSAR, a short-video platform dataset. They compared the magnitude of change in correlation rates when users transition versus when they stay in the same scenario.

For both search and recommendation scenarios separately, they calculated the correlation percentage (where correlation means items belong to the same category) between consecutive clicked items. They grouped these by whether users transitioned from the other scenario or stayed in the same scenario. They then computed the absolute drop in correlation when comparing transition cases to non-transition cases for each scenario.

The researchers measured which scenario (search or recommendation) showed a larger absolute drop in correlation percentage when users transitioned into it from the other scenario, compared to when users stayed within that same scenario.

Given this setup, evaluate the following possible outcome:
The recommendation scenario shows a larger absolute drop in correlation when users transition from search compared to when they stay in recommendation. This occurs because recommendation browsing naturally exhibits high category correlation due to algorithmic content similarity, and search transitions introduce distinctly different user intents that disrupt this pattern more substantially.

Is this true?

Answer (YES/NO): NO